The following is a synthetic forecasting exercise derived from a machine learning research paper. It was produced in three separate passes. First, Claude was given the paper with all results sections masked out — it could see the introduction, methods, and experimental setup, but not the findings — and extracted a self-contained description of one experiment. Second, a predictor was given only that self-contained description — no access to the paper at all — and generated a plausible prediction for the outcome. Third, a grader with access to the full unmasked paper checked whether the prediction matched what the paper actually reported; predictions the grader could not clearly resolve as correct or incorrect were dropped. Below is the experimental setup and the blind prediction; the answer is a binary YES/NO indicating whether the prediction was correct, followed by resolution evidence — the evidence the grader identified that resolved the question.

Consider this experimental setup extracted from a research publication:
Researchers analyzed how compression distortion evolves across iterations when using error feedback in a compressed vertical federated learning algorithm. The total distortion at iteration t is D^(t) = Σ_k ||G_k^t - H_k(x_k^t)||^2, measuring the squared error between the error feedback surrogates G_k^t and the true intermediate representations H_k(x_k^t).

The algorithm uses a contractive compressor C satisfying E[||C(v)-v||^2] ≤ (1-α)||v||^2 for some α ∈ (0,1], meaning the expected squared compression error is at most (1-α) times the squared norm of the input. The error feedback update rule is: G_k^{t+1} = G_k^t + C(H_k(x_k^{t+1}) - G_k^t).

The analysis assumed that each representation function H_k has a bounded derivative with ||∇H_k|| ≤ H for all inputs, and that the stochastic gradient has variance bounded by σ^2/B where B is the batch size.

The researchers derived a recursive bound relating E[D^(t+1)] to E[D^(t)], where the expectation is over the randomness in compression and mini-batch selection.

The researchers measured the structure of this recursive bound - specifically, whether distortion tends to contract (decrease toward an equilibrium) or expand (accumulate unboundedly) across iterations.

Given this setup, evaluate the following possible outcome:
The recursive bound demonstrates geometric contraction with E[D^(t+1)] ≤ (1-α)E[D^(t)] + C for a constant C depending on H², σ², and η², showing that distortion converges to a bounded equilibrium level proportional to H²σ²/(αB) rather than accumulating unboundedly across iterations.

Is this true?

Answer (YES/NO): NO